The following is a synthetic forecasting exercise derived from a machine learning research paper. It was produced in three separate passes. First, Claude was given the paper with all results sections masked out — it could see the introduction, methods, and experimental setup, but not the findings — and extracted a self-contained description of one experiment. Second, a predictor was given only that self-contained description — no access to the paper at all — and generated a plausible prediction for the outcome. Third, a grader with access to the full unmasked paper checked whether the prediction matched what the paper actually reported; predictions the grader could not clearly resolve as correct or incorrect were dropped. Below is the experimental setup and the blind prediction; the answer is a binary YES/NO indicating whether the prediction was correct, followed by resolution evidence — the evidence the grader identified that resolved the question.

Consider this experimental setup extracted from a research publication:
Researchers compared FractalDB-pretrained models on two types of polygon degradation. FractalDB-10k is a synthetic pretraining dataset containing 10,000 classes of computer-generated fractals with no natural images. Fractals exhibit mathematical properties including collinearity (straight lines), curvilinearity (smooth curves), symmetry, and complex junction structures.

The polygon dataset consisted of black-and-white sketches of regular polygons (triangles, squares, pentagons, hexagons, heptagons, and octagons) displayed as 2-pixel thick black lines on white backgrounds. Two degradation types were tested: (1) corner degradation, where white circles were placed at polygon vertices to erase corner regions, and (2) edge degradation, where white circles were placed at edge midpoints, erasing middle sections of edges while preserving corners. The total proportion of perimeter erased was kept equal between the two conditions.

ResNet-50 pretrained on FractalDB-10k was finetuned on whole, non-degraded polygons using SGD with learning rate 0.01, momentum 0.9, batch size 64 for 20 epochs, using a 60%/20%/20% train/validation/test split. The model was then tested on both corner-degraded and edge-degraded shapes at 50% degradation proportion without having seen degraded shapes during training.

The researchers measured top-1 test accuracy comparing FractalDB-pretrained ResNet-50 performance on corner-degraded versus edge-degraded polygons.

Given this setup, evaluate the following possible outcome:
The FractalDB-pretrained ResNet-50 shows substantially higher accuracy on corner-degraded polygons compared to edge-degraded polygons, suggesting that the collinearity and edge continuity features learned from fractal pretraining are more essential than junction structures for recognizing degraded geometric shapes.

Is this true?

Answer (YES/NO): YES